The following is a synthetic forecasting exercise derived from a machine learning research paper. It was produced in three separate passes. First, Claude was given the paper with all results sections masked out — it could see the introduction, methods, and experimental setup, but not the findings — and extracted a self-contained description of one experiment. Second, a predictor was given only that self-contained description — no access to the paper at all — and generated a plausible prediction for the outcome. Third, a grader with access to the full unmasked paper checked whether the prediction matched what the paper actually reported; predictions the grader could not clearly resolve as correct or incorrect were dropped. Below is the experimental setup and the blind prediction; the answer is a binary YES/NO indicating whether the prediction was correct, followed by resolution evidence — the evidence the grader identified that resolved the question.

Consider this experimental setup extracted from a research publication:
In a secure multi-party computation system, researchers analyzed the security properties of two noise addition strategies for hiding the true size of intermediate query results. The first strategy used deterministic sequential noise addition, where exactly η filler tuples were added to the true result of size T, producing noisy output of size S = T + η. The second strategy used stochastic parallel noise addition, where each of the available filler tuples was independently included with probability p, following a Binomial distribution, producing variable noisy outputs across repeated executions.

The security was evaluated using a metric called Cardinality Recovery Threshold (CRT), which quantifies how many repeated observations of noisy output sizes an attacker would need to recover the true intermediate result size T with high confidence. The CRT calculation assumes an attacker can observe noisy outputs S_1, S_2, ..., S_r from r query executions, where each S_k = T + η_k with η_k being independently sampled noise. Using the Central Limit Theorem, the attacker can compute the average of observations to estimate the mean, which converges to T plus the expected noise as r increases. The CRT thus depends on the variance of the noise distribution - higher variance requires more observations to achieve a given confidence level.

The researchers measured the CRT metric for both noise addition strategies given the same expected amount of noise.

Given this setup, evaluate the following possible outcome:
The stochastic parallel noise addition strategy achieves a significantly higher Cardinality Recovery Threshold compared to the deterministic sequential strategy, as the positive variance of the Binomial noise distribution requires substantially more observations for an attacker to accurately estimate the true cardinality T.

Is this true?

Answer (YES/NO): YES